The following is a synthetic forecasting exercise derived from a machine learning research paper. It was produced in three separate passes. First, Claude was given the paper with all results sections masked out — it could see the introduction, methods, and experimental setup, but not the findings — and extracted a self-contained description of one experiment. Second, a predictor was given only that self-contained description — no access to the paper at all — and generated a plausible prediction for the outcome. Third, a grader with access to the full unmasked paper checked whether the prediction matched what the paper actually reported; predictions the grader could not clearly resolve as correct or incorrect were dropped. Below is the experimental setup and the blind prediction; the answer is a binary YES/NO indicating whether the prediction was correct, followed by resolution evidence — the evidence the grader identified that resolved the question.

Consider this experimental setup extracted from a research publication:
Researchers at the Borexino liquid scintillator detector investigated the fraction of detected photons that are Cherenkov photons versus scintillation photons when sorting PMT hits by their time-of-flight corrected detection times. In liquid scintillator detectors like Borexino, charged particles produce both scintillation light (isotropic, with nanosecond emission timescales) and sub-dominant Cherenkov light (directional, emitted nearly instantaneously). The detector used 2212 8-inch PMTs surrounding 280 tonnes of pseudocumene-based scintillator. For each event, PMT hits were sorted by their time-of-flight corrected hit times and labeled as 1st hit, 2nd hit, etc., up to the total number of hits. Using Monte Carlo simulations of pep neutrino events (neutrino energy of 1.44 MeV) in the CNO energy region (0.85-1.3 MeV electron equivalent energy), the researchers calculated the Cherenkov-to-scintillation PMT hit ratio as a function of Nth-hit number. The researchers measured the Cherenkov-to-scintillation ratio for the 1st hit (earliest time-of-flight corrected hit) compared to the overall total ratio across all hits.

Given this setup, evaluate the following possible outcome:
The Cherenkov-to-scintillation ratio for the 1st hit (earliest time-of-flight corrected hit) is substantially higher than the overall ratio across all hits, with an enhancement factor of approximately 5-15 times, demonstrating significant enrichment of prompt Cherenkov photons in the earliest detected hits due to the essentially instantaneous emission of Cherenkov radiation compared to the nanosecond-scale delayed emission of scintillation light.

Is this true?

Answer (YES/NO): NO